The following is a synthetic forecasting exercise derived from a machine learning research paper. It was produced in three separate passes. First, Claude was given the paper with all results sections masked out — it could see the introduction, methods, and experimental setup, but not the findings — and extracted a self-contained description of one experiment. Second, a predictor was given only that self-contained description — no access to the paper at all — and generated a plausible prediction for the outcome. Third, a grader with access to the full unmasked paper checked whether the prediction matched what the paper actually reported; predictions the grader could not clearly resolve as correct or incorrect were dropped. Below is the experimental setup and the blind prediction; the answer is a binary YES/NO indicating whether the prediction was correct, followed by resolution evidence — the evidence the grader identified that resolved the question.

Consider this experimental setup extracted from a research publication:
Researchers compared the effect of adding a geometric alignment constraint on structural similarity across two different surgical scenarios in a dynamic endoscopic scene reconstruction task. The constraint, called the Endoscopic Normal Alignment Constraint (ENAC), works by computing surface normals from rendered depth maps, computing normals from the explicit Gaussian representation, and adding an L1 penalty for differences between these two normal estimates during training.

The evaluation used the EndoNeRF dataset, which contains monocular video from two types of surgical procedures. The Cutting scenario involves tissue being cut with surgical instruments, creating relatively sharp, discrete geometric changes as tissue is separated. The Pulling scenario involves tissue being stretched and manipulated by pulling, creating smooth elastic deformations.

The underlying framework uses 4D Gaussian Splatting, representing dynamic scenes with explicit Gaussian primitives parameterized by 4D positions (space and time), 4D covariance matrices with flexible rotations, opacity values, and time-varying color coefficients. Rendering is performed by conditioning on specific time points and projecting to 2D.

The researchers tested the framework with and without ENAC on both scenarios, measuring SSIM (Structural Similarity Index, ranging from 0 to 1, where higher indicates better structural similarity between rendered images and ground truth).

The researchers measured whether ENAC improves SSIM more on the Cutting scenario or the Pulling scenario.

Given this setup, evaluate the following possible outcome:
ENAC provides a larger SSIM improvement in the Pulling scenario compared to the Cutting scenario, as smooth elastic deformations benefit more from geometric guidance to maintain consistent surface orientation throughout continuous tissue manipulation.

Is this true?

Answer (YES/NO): NO